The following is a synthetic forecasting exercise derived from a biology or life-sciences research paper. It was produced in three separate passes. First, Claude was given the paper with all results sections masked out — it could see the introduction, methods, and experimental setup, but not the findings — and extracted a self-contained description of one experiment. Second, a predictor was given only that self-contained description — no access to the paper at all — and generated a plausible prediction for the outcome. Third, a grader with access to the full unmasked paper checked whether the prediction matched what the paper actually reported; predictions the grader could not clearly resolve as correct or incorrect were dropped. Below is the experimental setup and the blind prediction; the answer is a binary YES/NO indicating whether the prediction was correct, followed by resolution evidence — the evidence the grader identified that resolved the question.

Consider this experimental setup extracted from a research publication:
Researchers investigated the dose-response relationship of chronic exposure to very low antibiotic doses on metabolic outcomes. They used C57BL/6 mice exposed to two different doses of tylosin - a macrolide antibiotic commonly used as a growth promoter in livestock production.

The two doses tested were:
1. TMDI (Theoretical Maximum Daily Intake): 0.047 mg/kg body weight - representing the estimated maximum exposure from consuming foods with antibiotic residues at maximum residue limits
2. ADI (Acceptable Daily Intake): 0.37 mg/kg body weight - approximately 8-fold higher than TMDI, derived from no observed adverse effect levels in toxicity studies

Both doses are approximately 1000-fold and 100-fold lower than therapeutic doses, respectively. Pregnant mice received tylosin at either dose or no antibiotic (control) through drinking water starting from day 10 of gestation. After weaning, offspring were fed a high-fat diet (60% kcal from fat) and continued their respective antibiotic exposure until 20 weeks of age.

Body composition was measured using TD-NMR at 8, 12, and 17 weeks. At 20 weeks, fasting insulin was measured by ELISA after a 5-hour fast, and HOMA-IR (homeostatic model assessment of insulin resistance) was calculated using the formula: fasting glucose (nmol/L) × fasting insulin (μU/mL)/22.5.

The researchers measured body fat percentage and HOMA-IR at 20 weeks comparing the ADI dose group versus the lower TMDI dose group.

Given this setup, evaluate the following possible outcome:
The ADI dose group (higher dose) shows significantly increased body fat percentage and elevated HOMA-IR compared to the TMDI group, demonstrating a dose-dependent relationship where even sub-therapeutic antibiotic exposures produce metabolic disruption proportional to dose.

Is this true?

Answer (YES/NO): NO